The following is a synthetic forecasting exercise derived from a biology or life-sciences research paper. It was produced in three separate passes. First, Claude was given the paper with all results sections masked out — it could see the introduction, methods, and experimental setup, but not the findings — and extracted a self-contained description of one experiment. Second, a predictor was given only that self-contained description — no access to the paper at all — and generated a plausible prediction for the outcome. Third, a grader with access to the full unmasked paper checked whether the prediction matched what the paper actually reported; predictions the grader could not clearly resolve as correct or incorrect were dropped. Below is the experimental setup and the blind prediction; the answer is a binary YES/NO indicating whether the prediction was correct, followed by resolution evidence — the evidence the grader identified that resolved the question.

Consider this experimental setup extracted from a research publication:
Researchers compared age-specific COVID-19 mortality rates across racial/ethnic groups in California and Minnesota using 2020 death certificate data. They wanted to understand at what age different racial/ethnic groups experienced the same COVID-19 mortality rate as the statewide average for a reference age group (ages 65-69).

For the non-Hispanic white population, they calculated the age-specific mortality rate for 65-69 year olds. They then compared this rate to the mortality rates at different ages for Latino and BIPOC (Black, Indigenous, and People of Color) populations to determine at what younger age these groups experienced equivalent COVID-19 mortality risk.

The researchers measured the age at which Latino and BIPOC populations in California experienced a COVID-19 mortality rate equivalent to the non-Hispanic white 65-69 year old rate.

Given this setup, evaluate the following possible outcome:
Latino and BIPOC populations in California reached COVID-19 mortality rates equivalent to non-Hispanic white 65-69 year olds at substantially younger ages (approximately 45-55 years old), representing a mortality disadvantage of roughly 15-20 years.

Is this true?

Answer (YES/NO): YES